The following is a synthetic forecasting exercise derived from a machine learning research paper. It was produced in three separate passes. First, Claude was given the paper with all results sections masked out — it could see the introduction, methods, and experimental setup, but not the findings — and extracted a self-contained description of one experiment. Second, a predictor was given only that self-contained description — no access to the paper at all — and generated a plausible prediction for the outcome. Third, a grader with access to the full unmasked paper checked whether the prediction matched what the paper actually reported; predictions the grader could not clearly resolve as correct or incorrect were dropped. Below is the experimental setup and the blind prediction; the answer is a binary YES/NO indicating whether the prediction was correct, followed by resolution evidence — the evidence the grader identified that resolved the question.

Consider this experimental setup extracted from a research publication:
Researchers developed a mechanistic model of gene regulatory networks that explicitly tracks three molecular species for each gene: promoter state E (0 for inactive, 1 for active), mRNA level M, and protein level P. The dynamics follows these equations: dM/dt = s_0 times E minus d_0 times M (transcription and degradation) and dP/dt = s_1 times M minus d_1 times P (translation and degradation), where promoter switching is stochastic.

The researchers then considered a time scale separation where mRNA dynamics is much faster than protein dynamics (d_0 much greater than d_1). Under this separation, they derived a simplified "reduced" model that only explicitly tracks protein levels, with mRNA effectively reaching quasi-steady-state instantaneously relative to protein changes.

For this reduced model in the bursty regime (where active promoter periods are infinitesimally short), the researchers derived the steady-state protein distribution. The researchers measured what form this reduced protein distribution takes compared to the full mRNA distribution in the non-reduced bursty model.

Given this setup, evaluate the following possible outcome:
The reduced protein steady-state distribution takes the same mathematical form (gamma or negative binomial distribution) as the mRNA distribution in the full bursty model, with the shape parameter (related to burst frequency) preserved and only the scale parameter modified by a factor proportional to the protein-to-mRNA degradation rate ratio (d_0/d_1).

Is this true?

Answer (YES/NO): NO